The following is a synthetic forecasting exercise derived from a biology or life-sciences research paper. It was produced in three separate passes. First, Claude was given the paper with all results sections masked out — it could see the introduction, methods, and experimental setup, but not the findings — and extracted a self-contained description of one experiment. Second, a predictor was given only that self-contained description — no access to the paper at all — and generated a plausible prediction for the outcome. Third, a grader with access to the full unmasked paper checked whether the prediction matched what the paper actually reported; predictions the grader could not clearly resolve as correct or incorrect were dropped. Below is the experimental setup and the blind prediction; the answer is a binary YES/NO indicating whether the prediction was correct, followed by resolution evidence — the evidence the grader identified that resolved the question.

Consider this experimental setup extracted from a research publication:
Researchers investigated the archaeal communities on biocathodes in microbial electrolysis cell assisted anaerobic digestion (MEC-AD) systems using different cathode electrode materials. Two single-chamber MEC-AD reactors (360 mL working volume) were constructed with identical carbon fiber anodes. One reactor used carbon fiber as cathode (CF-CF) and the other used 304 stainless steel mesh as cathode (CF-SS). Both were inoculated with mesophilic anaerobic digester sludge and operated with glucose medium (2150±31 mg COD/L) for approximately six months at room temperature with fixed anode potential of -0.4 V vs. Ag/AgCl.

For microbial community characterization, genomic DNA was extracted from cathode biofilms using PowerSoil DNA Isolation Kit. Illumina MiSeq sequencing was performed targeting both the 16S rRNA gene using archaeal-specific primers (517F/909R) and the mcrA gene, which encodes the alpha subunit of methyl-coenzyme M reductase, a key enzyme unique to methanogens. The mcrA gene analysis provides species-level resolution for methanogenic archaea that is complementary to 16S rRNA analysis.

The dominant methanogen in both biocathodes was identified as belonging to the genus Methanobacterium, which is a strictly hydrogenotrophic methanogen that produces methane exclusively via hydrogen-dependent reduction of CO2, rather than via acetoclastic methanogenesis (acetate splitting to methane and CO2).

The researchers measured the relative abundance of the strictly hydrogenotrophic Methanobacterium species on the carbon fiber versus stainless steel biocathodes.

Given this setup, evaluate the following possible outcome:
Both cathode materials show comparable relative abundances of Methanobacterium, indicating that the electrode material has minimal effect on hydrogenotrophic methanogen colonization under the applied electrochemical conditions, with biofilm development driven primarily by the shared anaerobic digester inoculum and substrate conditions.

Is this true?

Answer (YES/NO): NO